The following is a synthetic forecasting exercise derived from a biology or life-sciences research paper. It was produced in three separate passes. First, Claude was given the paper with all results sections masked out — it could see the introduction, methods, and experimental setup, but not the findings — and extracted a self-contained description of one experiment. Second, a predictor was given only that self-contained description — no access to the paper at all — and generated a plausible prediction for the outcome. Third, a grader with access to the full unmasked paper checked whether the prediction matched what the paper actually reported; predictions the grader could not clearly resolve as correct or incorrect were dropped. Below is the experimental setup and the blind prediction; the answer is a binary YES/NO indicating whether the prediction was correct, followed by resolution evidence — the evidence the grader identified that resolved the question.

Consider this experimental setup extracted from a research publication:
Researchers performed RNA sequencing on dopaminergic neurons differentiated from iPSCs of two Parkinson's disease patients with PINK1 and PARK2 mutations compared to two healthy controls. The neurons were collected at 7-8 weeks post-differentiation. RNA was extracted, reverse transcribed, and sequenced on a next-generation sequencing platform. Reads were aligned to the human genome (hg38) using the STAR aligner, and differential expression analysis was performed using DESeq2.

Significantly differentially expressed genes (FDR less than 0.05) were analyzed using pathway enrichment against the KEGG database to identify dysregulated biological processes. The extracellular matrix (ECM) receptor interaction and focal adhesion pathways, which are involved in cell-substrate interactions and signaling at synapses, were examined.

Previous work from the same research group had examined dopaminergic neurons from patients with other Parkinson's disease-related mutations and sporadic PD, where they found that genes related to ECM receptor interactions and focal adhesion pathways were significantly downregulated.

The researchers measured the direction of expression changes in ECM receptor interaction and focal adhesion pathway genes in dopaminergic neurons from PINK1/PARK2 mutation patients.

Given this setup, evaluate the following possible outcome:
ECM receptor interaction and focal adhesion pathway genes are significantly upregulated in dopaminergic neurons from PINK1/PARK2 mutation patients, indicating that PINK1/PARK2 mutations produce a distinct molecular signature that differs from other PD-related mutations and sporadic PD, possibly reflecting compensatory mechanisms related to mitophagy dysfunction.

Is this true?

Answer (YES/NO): YES